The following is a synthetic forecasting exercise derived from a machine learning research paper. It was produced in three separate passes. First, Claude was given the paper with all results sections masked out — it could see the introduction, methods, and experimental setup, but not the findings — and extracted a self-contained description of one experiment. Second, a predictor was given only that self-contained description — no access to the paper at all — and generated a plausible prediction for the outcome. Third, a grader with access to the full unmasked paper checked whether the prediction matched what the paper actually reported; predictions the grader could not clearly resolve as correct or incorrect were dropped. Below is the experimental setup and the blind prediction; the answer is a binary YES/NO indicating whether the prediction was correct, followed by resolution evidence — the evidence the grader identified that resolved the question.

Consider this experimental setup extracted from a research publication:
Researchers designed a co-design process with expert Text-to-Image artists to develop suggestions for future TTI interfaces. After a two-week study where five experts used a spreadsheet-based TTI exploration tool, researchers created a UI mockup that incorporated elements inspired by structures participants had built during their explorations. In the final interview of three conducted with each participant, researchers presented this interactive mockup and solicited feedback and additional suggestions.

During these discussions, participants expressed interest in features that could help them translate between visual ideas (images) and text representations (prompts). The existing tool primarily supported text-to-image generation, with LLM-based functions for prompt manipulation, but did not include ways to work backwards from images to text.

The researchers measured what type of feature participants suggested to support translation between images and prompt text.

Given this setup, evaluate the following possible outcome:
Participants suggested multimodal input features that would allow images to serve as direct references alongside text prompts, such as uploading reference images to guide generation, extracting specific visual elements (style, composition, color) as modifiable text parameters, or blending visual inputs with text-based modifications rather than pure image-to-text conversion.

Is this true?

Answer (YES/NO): NO